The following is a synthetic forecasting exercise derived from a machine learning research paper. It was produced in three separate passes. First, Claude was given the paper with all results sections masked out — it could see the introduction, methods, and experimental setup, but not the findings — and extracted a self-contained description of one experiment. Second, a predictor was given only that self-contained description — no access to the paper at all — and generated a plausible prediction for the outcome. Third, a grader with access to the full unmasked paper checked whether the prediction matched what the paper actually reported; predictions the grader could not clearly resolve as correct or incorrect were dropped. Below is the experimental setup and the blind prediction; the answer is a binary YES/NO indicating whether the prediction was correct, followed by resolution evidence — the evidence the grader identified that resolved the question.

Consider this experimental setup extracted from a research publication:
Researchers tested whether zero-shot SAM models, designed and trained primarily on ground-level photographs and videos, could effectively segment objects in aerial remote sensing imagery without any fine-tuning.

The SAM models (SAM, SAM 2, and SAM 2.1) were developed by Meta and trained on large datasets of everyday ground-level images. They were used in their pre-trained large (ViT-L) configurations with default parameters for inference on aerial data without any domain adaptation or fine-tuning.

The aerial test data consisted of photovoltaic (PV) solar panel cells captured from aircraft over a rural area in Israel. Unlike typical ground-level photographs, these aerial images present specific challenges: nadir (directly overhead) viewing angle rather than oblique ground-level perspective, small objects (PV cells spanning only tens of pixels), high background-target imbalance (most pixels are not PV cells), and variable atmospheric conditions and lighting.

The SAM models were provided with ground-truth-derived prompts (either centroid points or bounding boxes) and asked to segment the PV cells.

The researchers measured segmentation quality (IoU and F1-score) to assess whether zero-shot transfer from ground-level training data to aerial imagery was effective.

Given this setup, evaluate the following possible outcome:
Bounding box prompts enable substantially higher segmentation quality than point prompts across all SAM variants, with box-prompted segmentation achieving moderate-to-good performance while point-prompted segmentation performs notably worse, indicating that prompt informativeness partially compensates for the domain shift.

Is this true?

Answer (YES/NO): YES